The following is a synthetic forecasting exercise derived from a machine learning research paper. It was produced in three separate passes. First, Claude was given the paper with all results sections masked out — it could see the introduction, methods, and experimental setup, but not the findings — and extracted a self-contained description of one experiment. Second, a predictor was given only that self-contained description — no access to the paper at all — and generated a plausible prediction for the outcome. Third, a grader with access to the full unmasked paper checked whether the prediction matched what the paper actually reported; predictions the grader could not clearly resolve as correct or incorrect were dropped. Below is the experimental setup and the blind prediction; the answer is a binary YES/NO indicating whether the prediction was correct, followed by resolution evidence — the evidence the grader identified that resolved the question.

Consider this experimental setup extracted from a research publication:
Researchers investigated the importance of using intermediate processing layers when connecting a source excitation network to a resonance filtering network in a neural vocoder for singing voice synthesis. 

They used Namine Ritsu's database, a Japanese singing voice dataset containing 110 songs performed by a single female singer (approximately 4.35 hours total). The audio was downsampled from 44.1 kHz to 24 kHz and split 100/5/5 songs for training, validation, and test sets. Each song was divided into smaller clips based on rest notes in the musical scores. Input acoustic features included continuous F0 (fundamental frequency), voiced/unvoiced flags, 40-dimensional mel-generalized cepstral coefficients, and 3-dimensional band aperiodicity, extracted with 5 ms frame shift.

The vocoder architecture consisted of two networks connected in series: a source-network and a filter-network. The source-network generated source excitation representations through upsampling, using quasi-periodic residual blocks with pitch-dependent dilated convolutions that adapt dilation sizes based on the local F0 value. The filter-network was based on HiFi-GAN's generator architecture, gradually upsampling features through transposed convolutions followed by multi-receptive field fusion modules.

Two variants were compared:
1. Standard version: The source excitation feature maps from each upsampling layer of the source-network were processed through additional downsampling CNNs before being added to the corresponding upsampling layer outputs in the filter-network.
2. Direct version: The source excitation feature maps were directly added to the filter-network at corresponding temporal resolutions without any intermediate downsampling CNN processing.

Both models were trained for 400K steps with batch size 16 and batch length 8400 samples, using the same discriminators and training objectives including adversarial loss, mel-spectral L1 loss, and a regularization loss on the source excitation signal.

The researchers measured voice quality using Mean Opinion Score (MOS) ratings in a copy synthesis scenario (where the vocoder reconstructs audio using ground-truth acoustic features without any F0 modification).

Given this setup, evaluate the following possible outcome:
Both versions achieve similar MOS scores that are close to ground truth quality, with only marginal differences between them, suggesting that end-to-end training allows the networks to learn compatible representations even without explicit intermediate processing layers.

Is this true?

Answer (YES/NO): NO